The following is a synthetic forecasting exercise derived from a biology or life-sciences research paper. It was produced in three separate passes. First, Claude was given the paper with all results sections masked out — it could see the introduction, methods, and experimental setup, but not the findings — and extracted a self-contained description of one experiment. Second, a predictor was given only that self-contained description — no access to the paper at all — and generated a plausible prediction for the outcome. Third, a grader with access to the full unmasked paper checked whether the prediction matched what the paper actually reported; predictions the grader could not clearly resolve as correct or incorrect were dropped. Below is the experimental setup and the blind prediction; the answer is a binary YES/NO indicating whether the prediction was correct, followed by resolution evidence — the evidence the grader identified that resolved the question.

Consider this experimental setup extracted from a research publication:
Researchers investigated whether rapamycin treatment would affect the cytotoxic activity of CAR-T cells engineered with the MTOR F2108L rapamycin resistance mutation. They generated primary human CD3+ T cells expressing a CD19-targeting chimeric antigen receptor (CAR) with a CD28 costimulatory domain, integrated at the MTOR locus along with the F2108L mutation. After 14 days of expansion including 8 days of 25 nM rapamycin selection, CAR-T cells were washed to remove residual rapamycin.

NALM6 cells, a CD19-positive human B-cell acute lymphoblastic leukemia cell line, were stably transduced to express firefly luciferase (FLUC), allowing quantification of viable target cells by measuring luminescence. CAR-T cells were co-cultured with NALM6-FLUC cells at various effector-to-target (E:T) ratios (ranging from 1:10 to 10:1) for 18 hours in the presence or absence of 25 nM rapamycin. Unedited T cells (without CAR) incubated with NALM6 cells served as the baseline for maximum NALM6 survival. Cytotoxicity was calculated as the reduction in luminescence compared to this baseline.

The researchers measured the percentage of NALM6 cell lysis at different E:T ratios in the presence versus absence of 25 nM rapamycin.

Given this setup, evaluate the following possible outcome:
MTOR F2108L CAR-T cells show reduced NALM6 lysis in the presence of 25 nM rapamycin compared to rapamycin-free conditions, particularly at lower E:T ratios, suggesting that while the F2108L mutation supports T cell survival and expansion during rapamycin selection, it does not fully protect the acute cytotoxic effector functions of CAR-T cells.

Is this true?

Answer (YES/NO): NO